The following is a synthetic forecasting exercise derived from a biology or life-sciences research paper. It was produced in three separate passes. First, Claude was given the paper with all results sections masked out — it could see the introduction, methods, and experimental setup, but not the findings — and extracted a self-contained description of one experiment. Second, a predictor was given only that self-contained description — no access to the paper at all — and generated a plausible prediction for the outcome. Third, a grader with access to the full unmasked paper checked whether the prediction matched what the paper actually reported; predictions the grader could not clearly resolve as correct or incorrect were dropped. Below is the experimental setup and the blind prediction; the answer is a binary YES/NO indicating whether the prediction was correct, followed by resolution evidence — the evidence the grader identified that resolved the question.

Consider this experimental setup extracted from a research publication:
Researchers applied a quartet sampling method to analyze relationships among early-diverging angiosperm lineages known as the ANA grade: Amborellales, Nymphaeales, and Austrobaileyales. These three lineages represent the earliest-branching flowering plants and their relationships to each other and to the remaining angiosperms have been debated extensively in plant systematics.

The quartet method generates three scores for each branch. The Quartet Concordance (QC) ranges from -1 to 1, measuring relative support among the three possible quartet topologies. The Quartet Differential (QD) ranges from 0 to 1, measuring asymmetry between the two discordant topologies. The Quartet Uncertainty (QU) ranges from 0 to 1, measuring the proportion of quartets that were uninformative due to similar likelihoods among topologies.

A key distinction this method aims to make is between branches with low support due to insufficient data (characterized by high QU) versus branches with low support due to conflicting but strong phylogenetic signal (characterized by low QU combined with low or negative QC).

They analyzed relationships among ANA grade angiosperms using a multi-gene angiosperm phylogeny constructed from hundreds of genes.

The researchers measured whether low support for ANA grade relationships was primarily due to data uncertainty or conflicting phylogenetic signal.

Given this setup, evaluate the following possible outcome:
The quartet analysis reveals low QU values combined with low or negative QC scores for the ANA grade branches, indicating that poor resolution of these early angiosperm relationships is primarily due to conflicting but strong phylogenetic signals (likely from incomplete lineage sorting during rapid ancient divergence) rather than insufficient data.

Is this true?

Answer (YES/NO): YES